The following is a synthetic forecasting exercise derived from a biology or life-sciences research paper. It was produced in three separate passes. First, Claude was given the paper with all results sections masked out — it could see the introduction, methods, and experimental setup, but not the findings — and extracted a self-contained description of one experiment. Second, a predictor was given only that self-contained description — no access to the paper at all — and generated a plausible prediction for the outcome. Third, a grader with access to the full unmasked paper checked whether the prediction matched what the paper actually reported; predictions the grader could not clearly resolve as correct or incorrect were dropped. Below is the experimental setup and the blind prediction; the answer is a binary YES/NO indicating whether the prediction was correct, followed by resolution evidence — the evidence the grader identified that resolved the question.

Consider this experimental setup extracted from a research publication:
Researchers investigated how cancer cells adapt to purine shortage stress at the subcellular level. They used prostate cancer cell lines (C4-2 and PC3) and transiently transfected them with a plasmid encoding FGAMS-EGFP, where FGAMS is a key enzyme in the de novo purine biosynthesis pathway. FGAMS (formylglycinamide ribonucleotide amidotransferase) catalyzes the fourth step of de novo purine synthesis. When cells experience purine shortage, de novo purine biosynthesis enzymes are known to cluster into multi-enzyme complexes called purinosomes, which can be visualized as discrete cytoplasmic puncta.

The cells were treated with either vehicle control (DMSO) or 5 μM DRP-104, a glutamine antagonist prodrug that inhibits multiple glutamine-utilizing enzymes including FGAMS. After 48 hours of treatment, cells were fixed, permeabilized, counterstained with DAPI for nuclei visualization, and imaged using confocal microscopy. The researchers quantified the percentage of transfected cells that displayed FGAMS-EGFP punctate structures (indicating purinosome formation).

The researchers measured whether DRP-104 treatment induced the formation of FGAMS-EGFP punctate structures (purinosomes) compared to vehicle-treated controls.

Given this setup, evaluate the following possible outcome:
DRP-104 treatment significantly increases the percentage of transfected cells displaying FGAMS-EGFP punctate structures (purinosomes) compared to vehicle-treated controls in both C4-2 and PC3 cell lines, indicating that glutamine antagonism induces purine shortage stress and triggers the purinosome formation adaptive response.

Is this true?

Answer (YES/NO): YES